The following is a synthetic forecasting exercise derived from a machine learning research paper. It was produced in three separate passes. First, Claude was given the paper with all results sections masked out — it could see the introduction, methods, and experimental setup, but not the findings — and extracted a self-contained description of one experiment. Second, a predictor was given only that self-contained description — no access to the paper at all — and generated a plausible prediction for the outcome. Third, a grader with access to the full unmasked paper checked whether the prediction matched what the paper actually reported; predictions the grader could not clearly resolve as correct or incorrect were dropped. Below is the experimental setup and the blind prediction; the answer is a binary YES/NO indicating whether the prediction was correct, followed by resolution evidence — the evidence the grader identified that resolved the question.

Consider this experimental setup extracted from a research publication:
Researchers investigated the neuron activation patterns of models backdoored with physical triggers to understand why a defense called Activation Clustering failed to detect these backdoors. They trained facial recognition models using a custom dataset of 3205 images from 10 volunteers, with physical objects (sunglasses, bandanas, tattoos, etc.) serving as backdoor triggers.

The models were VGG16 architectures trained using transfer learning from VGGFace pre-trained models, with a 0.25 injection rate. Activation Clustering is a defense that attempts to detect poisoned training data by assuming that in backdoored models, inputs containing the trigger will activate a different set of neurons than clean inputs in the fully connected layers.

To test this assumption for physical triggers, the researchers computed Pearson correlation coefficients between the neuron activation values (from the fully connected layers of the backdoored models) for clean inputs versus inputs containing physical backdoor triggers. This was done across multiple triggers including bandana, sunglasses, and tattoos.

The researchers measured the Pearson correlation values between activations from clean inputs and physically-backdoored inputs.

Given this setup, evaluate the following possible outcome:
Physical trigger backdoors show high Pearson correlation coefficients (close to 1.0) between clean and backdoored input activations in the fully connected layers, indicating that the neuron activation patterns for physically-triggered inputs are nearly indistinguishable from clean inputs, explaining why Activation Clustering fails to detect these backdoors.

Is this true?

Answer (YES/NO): NO